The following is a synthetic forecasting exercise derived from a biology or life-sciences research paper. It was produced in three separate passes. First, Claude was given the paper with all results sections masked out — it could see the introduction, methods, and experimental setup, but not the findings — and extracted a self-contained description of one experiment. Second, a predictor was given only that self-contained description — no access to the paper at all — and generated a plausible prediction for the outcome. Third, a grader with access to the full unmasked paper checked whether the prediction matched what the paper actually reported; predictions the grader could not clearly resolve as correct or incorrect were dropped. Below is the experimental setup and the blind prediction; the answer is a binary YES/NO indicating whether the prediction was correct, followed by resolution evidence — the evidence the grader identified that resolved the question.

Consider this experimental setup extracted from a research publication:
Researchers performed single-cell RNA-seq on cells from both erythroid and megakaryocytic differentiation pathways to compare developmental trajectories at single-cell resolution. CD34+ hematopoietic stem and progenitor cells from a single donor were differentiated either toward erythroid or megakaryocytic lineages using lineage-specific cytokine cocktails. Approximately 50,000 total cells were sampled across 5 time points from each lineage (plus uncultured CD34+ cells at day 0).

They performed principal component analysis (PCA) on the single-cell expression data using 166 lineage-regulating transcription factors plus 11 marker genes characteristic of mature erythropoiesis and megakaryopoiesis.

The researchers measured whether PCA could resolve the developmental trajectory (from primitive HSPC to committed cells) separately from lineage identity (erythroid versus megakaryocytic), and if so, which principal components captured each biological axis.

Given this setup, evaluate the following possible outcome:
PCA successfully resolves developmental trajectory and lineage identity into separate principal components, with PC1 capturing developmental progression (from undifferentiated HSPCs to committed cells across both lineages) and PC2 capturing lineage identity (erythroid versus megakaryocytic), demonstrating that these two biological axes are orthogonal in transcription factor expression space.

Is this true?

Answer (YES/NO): NO